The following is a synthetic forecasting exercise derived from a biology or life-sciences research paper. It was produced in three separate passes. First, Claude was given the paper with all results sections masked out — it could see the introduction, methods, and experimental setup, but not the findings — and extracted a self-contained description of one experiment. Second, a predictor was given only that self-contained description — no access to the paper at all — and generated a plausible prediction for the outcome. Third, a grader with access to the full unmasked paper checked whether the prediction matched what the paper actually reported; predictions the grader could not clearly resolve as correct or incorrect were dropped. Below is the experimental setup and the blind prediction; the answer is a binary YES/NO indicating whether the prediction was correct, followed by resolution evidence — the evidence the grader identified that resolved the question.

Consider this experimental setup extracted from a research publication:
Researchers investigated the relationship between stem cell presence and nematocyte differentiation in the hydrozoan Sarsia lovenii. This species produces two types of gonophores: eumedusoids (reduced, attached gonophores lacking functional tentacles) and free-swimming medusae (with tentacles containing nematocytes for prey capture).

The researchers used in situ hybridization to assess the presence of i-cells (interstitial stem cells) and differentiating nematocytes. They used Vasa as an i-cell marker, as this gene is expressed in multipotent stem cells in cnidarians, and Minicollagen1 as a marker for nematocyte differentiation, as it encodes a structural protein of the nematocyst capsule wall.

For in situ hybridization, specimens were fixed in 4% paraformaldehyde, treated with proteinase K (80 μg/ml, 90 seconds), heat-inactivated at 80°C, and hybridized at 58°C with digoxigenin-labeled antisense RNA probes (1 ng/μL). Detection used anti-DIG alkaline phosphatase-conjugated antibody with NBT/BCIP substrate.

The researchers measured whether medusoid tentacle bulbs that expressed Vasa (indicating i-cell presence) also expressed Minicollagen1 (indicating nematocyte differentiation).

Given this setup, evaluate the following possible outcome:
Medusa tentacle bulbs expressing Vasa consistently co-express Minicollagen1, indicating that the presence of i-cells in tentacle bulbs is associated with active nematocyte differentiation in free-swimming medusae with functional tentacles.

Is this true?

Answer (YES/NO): YES